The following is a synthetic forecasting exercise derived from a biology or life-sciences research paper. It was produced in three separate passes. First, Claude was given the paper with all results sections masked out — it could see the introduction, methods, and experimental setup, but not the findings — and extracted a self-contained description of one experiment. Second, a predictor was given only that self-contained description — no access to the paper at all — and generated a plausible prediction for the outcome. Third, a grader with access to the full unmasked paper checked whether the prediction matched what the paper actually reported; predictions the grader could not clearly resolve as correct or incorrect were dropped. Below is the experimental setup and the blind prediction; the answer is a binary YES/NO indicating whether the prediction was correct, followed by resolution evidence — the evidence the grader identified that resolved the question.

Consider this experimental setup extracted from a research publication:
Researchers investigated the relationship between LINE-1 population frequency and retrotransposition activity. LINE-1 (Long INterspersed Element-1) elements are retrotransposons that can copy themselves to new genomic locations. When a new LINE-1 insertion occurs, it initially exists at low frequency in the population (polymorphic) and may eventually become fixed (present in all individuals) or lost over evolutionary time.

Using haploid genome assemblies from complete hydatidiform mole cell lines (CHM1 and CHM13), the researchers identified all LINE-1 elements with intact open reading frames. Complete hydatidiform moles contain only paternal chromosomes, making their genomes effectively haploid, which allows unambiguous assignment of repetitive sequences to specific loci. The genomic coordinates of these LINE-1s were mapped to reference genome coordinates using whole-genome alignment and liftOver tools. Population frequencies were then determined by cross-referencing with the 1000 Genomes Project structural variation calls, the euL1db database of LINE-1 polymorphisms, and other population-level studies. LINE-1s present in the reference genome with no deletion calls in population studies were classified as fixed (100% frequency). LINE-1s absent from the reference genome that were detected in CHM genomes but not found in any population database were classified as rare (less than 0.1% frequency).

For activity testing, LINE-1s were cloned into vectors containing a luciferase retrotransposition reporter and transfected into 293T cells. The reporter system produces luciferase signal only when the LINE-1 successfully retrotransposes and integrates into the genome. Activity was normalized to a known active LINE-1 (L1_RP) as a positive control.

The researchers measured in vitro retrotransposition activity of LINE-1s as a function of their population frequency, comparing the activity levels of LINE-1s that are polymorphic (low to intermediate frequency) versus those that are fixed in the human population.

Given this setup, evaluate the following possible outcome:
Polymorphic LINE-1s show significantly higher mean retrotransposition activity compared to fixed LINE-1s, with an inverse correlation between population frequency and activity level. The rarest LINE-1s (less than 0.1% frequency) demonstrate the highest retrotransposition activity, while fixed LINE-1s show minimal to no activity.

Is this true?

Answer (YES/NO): NO